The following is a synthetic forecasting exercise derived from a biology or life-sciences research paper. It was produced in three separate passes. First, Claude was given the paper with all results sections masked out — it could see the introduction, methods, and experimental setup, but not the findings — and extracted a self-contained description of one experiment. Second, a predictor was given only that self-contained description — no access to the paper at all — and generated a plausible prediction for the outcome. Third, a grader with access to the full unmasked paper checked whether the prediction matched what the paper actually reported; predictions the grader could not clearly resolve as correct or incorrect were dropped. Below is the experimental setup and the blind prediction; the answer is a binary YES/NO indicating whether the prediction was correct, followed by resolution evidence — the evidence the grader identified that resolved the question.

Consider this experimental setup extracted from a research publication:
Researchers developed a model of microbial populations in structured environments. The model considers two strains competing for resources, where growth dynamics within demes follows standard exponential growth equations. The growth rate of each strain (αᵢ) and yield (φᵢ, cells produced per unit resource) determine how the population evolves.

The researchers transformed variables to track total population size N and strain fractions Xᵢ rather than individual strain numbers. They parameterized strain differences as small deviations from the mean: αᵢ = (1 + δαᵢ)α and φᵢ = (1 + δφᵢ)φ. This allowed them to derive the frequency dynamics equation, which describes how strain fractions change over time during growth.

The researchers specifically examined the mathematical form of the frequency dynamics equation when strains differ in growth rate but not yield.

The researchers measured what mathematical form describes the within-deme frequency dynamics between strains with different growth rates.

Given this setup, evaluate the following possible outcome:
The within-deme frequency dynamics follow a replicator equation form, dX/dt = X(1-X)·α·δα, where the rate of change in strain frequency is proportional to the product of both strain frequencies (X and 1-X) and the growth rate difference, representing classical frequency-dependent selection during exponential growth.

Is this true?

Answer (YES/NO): YES